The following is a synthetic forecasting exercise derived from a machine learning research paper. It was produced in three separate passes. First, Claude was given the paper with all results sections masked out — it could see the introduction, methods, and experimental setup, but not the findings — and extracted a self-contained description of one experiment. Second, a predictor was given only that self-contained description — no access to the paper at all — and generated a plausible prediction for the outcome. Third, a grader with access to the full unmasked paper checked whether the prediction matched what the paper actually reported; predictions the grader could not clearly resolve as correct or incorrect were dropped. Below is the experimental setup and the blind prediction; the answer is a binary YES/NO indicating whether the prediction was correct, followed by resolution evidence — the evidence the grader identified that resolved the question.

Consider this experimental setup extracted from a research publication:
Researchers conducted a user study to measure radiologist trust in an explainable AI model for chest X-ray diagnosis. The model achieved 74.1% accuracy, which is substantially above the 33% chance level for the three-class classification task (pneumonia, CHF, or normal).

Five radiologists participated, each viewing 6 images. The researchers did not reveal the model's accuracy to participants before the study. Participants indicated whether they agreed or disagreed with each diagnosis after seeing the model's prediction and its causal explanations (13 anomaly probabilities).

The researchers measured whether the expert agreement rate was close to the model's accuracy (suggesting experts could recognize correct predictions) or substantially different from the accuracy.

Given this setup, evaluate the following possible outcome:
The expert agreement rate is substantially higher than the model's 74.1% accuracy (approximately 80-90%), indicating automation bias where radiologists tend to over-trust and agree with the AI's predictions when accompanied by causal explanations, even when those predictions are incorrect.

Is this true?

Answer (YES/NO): NO